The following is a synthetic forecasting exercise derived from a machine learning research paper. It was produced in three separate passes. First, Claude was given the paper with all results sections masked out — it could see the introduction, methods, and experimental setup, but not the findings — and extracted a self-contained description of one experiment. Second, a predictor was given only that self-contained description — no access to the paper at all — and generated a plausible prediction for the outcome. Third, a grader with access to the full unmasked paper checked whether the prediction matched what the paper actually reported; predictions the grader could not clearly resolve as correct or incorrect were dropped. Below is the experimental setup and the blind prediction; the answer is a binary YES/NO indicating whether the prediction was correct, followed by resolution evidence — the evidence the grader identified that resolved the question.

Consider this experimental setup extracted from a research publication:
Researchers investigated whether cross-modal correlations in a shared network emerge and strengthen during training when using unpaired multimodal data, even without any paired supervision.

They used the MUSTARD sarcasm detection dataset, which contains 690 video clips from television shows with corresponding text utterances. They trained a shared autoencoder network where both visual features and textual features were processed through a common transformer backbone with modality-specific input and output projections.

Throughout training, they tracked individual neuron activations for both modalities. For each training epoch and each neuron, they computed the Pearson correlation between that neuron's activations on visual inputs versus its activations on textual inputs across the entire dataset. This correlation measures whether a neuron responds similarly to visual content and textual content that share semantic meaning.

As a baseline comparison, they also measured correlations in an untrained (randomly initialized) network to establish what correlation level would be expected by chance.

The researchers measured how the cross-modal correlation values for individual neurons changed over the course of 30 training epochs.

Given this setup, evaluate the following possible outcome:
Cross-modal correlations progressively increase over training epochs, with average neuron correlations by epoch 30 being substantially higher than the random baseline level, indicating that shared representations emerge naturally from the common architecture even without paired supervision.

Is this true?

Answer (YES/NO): YES